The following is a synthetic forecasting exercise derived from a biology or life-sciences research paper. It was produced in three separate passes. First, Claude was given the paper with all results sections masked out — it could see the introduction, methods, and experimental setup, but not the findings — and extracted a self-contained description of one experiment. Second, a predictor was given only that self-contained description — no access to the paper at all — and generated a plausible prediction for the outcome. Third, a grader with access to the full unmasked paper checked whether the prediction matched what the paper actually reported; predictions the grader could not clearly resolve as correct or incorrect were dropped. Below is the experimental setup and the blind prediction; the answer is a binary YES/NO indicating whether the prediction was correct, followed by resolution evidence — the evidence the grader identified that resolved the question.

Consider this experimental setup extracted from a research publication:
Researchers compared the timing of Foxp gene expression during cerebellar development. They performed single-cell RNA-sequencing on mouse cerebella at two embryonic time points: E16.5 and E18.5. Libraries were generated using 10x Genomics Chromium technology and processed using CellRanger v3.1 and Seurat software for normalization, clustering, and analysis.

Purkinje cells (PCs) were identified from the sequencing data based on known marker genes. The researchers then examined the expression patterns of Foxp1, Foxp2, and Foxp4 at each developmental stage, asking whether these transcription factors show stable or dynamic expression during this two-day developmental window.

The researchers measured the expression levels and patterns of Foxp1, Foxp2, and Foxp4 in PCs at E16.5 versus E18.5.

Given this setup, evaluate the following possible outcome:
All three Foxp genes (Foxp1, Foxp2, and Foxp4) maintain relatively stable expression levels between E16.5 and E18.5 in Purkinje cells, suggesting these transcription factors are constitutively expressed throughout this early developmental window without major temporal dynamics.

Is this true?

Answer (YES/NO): YES